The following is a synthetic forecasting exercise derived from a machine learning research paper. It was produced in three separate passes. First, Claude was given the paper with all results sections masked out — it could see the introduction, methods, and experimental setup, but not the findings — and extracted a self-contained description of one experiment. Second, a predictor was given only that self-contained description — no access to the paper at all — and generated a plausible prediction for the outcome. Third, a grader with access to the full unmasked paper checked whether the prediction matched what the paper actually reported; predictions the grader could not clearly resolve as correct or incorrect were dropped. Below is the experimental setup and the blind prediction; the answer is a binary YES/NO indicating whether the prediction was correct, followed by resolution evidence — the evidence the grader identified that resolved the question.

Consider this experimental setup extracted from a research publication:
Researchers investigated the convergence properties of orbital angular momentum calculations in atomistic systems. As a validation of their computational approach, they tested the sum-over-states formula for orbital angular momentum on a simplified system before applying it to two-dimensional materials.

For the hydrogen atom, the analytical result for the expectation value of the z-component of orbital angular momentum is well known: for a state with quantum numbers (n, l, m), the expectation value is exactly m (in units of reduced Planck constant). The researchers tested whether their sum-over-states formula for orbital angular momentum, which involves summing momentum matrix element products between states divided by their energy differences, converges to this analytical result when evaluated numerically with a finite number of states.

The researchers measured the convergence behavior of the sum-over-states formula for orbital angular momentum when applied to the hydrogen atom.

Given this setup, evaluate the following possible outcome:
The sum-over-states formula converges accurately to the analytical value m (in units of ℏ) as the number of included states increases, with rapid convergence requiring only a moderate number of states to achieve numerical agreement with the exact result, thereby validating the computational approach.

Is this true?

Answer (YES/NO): NO